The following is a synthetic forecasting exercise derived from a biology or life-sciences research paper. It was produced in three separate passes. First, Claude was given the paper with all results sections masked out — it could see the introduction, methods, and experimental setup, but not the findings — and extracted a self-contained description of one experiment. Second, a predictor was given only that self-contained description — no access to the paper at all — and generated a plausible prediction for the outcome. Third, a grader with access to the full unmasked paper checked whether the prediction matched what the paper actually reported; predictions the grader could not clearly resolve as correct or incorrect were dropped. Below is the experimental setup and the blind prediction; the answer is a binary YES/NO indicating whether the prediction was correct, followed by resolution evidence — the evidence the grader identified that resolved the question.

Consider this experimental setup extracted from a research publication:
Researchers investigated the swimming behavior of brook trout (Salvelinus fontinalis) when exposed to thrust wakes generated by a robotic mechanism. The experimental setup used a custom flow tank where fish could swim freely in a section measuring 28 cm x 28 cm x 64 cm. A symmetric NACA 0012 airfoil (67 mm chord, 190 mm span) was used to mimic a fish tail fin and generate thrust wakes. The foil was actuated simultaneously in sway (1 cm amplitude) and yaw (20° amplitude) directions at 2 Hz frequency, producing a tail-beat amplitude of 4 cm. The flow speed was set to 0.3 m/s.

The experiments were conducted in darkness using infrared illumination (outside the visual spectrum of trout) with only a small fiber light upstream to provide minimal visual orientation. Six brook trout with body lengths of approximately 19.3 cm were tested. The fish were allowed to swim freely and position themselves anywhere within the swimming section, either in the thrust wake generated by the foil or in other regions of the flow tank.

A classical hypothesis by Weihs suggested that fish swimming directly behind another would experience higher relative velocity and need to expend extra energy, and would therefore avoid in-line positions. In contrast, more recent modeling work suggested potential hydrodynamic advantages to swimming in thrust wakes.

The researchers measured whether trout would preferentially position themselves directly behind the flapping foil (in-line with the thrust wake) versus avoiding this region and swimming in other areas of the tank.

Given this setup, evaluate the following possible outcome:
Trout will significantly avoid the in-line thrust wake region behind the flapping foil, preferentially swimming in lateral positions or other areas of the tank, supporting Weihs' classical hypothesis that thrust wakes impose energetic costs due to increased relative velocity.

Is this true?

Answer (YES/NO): NO